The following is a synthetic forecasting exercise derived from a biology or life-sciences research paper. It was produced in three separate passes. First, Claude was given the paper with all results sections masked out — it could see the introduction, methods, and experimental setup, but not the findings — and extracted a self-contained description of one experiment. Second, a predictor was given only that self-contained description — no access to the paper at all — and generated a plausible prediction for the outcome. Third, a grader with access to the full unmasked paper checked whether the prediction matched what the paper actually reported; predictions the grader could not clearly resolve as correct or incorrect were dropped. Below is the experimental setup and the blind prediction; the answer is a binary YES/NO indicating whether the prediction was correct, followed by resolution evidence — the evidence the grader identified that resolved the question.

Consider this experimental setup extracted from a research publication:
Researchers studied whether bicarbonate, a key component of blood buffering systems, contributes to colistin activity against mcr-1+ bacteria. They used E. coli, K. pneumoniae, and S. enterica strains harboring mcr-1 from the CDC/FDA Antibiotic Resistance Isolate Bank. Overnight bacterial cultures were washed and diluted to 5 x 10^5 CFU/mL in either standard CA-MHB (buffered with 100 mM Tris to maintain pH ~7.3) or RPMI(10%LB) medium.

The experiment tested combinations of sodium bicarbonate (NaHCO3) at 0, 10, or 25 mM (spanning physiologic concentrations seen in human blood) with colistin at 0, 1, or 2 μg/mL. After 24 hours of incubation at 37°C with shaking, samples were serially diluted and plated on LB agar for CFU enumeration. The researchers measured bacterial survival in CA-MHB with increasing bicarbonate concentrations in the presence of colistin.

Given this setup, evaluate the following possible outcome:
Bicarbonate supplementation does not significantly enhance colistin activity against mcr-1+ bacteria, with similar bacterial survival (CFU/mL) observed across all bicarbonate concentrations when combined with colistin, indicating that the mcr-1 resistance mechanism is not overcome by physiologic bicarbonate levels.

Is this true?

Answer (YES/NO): YES